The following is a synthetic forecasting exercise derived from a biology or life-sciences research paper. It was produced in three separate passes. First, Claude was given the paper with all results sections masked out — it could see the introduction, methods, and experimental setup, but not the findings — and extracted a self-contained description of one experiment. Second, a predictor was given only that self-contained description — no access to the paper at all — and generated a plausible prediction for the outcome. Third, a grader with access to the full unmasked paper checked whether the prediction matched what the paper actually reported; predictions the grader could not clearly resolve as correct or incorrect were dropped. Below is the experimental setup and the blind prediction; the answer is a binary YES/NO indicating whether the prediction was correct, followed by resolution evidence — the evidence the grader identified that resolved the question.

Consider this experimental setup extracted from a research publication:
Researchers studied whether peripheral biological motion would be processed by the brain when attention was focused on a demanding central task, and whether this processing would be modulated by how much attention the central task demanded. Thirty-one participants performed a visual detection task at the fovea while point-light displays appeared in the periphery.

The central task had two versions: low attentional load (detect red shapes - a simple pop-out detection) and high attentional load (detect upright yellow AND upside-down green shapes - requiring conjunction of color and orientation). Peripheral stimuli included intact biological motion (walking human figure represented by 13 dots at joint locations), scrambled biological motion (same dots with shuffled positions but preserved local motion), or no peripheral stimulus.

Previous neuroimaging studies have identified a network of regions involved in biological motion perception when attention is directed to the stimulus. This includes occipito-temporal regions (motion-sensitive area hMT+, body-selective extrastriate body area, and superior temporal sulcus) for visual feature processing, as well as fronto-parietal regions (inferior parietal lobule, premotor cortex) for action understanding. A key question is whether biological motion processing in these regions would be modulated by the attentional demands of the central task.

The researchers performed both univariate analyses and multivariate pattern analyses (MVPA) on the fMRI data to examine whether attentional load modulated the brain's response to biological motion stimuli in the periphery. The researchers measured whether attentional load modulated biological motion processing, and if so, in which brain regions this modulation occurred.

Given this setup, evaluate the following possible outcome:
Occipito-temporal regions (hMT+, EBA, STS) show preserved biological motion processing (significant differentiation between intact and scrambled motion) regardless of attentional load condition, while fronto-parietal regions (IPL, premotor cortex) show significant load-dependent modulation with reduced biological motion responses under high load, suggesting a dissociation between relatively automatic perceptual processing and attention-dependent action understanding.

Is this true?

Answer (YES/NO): NO